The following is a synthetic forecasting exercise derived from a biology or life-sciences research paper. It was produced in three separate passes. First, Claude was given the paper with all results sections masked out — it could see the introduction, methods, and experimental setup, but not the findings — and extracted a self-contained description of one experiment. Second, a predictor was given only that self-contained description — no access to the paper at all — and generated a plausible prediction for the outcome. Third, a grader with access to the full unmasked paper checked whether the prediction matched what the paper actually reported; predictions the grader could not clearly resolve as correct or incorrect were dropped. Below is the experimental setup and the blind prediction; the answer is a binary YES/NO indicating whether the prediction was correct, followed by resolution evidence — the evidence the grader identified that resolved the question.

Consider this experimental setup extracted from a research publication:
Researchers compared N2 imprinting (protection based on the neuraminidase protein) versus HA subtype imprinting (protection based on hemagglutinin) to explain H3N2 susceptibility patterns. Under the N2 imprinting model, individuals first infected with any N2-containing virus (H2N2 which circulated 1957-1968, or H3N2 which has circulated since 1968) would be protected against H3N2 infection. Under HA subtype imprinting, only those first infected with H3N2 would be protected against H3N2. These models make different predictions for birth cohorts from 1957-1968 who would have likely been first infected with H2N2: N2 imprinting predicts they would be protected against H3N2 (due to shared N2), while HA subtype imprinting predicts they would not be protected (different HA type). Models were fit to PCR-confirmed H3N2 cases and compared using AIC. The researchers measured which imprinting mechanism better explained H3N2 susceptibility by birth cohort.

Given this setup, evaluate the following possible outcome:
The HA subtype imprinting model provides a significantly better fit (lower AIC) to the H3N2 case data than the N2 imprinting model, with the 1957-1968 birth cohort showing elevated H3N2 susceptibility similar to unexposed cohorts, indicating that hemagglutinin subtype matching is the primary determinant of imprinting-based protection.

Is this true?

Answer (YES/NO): YES